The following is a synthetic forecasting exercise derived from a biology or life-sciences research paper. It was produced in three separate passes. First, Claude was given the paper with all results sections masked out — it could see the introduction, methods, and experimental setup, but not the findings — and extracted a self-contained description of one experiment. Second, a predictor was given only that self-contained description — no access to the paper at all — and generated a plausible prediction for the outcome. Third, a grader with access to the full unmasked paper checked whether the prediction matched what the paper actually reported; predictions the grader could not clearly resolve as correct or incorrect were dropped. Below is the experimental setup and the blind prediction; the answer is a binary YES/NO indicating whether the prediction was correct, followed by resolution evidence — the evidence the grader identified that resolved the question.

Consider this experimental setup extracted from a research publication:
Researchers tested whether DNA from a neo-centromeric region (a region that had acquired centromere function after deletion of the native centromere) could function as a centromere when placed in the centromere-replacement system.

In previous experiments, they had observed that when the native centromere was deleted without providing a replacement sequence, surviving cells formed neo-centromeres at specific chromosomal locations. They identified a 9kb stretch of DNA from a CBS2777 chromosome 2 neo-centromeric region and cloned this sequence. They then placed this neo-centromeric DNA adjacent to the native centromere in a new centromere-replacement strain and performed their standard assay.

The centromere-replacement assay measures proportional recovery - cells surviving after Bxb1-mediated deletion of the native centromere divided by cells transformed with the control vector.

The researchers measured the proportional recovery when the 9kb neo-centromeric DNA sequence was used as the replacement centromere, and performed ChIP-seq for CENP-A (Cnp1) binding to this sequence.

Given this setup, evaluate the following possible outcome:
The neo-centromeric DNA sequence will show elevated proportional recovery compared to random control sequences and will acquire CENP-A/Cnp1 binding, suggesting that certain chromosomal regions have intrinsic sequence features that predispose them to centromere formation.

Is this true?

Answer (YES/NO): NO